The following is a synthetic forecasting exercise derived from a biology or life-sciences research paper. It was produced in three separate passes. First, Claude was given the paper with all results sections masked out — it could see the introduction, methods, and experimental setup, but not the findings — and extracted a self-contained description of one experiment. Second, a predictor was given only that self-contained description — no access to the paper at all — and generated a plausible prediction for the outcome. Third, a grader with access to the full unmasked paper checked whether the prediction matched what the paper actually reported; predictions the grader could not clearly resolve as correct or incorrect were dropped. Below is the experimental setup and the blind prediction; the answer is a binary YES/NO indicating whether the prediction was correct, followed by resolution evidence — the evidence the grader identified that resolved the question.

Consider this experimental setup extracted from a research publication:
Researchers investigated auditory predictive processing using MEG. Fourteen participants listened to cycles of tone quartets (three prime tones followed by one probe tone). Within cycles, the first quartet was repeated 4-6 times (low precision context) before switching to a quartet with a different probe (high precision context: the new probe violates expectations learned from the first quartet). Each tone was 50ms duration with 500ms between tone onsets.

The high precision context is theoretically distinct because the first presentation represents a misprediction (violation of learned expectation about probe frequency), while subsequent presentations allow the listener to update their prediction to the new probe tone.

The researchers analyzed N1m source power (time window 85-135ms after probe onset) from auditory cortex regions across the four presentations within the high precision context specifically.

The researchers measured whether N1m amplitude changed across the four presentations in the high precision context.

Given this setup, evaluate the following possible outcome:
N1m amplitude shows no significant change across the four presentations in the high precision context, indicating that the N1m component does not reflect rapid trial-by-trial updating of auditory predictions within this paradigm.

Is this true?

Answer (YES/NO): NO